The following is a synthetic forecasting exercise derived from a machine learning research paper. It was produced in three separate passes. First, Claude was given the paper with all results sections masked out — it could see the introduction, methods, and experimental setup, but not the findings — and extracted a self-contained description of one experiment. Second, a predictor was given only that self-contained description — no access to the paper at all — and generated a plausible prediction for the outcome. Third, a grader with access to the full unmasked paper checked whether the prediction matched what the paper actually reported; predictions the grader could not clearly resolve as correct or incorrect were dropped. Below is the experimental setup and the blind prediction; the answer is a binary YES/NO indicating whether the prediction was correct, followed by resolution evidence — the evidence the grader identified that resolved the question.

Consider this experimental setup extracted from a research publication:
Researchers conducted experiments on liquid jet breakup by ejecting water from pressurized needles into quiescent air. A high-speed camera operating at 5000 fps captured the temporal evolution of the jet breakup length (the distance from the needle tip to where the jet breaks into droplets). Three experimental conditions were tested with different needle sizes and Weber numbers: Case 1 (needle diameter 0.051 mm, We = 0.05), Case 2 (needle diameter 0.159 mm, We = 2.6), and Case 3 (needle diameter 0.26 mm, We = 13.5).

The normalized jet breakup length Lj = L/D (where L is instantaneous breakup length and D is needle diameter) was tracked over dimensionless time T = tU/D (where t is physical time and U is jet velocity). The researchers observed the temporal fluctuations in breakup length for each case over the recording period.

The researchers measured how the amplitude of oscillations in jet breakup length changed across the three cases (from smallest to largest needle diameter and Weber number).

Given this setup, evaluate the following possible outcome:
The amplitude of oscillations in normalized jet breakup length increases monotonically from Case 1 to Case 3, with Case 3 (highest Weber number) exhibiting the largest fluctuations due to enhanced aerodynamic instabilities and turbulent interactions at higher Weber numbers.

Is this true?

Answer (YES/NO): YES